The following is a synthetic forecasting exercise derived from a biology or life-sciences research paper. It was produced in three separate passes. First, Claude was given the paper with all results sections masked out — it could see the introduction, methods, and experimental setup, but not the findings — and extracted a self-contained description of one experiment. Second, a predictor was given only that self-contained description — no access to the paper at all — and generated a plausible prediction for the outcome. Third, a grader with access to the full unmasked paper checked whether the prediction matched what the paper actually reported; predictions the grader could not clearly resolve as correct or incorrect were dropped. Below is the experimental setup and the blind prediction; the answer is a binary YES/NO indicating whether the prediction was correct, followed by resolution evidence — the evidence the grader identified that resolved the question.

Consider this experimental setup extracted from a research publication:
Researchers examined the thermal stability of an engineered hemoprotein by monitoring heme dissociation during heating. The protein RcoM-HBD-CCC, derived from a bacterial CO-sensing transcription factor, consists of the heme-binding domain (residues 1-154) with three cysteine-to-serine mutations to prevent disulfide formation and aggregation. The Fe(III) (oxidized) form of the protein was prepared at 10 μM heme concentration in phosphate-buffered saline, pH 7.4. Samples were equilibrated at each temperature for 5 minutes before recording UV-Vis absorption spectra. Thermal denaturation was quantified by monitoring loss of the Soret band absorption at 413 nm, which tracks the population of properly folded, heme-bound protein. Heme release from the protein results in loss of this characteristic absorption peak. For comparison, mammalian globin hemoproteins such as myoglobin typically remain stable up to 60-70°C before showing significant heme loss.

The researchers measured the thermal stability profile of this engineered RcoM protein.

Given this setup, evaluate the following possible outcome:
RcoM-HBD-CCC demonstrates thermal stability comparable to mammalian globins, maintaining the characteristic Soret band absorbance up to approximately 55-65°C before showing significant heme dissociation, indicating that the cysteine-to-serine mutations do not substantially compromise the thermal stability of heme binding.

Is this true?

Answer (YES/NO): NO